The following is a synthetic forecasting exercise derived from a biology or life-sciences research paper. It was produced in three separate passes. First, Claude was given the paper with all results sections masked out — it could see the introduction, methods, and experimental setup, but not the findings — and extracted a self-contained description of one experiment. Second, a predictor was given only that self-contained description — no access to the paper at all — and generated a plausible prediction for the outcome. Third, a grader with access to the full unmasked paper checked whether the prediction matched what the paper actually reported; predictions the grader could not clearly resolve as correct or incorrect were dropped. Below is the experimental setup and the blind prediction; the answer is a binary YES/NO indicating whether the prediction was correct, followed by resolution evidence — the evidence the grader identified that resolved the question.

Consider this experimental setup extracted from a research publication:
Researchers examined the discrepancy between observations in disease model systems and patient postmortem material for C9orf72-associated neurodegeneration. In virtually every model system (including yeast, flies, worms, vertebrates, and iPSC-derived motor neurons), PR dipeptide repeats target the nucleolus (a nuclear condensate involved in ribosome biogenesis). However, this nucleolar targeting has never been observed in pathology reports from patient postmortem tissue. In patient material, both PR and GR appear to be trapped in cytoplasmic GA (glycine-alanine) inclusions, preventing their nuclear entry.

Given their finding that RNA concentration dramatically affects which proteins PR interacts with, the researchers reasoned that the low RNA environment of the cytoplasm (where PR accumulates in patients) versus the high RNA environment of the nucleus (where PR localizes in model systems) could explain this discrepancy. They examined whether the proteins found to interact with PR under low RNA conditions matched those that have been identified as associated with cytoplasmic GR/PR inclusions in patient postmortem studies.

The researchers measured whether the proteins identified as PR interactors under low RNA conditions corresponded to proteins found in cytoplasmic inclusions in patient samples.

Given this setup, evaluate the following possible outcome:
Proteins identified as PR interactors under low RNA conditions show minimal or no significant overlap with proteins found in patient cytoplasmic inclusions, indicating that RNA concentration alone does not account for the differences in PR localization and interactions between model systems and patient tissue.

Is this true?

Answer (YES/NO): NO